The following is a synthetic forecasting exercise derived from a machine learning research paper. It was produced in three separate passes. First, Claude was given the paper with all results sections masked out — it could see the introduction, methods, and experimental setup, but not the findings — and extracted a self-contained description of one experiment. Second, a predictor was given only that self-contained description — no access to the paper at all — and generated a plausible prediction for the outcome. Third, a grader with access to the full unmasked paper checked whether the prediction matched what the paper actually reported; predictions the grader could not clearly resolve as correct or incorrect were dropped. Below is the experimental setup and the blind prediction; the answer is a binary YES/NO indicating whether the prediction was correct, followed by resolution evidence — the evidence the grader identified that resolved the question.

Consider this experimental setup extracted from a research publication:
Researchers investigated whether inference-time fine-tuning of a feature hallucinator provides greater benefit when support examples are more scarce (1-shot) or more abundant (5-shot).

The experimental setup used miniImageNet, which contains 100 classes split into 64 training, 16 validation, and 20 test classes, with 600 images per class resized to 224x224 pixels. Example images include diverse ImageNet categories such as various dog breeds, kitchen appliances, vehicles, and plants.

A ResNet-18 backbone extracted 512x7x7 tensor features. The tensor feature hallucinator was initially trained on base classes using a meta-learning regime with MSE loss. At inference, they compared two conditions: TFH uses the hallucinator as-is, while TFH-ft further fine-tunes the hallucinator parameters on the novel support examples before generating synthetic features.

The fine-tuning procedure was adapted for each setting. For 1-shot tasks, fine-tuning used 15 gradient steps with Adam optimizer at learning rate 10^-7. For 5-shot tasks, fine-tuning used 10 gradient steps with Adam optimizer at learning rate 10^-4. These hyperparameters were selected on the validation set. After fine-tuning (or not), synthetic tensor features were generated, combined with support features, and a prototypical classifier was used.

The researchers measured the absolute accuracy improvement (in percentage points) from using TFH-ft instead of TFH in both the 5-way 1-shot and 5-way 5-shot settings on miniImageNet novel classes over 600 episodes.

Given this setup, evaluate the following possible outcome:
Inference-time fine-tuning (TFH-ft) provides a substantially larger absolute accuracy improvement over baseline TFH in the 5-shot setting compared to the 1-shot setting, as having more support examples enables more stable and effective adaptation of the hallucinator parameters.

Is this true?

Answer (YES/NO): YES